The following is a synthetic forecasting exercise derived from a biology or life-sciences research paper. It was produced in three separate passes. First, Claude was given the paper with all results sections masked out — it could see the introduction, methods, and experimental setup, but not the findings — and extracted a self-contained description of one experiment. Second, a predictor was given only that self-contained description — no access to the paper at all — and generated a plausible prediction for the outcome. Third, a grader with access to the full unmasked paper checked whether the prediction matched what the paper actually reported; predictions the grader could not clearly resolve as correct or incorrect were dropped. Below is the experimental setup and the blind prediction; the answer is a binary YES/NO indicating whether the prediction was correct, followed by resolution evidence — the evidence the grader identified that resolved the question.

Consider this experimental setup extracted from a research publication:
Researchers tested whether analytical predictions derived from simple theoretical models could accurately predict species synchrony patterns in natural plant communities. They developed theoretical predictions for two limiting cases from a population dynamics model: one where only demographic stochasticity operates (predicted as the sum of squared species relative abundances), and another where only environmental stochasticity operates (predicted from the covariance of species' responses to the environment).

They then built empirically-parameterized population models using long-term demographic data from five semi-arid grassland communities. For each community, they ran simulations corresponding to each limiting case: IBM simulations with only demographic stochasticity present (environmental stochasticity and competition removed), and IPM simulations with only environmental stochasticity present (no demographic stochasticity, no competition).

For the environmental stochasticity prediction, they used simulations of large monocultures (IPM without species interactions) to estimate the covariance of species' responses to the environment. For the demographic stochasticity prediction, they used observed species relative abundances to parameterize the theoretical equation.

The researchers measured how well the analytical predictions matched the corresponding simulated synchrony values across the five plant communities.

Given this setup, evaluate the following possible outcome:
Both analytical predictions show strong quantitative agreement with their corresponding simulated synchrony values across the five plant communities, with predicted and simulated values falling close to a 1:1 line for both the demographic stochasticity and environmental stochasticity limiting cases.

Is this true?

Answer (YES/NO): YES